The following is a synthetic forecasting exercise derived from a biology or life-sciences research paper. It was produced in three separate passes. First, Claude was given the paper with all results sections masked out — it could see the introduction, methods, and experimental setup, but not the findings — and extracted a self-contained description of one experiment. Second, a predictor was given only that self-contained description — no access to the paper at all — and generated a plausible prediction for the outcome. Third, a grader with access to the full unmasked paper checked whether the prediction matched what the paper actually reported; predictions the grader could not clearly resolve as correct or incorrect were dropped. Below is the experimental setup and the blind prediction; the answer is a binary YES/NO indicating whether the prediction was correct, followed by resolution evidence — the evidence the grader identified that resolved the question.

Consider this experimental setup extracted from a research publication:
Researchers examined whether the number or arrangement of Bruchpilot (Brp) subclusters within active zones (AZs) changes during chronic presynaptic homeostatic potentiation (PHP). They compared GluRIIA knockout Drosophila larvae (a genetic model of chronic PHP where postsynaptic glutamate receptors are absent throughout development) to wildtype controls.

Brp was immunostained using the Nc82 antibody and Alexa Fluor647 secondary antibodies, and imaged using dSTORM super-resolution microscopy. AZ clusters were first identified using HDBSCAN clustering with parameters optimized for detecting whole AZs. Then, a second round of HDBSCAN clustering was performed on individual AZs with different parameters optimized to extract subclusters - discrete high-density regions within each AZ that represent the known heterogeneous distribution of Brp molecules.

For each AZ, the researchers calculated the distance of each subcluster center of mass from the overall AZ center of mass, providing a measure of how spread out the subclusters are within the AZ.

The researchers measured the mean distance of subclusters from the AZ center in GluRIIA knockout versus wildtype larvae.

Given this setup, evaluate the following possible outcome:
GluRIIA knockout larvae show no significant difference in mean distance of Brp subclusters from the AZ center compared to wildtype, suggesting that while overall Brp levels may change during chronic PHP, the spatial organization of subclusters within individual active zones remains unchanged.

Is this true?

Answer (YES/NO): NO